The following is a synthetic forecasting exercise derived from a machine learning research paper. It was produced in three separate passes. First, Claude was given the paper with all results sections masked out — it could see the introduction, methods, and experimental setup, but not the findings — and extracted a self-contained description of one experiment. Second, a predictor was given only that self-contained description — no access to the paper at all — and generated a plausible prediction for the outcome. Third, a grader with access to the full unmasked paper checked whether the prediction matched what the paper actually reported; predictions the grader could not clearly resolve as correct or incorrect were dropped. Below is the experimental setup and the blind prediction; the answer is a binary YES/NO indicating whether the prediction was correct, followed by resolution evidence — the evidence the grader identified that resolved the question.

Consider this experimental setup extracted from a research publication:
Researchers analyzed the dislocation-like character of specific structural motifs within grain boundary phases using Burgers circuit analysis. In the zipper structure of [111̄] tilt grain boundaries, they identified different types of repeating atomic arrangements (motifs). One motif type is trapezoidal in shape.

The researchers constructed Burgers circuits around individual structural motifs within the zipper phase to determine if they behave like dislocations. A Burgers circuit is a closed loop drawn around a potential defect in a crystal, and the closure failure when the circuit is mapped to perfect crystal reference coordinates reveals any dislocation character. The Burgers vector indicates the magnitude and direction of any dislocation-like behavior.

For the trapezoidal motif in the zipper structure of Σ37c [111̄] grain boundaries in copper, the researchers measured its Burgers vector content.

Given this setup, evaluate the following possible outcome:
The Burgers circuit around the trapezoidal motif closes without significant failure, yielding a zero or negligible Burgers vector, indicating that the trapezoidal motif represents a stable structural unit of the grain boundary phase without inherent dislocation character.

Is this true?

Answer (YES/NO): NO